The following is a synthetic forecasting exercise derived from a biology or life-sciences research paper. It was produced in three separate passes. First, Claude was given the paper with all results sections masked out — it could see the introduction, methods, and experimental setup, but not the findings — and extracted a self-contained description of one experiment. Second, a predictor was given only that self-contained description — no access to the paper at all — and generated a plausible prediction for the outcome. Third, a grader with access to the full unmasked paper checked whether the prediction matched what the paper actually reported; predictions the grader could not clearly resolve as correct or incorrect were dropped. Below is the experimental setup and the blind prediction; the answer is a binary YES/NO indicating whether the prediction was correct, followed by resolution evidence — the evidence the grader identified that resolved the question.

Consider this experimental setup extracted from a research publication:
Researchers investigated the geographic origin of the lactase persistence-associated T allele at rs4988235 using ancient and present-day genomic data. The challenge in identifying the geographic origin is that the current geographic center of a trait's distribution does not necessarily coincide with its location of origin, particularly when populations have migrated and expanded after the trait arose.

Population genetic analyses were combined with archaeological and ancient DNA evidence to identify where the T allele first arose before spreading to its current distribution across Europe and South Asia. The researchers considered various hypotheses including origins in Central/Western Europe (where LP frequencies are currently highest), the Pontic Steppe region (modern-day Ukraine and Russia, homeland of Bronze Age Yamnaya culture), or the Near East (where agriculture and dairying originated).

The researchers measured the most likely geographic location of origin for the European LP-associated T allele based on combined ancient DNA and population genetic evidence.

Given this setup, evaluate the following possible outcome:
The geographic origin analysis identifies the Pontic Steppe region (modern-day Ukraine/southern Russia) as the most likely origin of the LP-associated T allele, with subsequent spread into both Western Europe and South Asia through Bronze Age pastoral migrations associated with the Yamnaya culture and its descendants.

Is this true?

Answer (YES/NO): YES